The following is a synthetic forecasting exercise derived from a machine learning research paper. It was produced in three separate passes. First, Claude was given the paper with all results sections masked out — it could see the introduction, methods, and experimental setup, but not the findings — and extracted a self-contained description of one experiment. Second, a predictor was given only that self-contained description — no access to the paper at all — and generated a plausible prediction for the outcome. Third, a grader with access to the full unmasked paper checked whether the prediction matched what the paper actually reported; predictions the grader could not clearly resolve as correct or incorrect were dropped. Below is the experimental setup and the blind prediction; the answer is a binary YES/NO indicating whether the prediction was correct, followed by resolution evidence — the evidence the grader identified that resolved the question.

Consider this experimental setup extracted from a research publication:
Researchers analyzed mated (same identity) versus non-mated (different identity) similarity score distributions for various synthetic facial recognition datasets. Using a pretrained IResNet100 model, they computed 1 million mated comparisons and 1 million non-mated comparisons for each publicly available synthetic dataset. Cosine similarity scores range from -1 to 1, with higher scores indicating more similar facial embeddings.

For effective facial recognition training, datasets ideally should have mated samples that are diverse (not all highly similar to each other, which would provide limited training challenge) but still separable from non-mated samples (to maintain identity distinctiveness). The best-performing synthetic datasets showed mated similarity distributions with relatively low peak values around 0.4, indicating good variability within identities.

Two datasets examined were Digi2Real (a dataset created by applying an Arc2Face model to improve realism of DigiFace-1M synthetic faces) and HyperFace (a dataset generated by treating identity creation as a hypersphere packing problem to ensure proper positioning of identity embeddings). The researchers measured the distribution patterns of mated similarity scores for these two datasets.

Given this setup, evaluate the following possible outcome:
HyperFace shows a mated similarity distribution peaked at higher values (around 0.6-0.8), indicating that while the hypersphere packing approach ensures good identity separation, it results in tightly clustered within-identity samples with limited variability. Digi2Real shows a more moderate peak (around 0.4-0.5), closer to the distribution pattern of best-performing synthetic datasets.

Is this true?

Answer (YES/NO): NO